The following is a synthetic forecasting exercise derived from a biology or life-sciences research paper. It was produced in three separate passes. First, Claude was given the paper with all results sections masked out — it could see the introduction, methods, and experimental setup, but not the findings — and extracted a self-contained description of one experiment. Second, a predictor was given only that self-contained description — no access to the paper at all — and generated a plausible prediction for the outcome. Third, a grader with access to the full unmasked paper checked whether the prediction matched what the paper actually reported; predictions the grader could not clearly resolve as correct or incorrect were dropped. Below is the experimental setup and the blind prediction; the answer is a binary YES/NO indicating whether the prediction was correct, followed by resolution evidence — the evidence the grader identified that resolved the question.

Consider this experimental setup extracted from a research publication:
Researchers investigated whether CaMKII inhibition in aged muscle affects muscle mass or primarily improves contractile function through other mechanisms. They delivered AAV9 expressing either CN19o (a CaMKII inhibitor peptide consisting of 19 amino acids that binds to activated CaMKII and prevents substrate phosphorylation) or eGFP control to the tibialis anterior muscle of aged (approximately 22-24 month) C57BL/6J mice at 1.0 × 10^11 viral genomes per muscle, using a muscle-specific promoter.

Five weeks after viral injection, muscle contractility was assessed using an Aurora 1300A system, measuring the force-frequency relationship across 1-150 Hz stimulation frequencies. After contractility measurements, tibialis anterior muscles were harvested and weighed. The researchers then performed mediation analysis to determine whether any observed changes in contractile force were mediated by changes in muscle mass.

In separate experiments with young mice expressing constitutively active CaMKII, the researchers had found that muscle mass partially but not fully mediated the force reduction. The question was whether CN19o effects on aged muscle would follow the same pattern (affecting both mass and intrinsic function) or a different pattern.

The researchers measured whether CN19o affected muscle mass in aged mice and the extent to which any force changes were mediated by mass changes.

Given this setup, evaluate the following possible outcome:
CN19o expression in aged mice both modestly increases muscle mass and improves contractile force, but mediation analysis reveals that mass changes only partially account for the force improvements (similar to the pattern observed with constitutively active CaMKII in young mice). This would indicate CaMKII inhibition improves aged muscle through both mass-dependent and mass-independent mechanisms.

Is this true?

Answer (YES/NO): NO